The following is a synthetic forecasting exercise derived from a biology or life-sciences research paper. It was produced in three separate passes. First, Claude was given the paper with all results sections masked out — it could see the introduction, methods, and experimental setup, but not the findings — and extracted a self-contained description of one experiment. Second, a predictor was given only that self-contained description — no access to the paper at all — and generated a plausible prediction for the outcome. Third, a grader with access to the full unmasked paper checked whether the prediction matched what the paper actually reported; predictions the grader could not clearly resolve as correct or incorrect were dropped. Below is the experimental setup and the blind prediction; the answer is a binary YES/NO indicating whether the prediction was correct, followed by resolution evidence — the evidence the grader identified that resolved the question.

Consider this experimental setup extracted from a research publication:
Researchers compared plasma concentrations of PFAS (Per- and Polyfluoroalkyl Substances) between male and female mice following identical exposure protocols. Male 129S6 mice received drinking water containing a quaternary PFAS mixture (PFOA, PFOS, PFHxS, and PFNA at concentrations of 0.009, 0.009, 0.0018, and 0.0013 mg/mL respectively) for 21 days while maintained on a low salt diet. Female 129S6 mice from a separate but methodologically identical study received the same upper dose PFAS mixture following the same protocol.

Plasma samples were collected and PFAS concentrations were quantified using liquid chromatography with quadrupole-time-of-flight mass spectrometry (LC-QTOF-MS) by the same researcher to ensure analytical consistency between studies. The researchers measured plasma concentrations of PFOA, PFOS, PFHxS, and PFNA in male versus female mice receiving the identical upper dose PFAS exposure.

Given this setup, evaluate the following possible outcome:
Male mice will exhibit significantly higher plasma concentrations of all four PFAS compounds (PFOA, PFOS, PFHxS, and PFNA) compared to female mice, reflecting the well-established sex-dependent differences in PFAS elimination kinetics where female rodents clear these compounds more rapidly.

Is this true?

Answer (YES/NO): NO